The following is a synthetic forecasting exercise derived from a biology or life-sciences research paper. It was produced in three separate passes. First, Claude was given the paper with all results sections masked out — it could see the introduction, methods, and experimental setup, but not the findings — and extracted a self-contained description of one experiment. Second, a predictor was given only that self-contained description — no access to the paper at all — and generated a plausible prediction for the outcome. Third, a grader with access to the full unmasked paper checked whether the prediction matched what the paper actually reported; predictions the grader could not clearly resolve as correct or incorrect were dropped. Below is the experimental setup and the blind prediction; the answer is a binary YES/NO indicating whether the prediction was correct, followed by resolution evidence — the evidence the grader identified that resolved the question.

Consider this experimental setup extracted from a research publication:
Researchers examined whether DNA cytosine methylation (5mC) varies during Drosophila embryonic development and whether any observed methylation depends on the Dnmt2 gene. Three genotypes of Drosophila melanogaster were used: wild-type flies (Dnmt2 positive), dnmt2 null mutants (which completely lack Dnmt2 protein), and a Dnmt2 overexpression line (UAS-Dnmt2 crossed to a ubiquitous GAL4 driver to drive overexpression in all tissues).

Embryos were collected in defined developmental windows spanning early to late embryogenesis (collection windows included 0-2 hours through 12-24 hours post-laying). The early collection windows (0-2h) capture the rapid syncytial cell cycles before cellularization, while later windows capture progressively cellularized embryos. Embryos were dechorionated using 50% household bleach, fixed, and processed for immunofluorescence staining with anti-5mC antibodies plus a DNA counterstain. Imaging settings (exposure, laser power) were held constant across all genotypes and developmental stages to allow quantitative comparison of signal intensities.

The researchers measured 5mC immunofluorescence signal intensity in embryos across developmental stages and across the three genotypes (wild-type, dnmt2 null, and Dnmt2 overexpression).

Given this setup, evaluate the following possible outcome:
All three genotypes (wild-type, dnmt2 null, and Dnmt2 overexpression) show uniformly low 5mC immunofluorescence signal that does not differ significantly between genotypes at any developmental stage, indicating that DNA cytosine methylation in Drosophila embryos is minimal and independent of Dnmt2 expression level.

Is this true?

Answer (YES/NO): NO